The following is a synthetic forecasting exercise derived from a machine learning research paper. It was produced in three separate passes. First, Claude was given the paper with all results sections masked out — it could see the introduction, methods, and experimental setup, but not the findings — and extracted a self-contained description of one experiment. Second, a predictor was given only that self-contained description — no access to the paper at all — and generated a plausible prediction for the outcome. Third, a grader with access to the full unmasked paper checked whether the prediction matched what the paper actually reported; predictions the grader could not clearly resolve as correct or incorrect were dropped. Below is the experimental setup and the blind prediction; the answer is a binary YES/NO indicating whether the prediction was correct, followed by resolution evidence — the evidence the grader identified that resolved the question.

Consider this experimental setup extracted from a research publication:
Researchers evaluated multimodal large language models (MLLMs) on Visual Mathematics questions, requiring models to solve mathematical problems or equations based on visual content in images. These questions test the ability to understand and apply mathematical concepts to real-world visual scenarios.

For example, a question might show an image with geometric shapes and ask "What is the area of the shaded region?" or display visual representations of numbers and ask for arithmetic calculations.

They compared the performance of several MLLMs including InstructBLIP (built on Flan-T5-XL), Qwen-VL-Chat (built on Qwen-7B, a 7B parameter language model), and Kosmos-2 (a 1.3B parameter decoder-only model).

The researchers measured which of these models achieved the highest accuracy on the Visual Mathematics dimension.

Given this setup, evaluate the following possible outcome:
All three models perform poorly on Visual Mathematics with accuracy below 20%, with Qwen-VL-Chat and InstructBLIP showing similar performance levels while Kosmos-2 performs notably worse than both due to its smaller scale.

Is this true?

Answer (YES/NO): NO